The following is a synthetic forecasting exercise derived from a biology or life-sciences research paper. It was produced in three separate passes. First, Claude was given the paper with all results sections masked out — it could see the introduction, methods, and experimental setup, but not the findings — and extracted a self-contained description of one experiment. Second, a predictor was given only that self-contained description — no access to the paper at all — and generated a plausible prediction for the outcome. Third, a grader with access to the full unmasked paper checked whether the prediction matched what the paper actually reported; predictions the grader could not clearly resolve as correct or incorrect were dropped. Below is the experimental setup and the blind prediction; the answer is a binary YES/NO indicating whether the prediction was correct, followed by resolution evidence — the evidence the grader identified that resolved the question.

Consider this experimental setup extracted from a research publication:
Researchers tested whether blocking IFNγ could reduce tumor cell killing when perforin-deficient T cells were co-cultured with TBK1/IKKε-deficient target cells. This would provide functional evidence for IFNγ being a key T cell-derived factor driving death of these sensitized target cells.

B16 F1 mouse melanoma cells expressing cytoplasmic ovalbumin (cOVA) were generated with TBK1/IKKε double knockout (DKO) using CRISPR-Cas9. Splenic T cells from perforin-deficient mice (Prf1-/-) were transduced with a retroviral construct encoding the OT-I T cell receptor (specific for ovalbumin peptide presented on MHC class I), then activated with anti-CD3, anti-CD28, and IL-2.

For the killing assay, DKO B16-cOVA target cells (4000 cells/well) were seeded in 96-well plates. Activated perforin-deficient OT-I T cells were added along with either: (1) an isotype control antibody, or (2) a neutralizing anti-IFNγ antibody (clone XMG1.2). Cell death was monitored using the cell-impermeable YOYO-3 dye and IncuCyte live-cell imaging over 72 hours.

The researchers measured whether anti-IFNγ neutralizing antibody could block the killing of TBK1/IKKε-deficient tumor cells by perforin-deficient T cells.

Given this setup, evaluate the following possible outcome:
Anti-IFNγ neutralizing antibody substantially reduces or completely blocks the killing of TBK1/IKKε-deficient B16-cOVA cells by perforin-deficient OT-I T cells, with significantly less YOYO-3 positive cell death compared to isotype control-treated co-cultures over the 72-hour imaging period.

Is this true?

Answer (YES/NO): YES